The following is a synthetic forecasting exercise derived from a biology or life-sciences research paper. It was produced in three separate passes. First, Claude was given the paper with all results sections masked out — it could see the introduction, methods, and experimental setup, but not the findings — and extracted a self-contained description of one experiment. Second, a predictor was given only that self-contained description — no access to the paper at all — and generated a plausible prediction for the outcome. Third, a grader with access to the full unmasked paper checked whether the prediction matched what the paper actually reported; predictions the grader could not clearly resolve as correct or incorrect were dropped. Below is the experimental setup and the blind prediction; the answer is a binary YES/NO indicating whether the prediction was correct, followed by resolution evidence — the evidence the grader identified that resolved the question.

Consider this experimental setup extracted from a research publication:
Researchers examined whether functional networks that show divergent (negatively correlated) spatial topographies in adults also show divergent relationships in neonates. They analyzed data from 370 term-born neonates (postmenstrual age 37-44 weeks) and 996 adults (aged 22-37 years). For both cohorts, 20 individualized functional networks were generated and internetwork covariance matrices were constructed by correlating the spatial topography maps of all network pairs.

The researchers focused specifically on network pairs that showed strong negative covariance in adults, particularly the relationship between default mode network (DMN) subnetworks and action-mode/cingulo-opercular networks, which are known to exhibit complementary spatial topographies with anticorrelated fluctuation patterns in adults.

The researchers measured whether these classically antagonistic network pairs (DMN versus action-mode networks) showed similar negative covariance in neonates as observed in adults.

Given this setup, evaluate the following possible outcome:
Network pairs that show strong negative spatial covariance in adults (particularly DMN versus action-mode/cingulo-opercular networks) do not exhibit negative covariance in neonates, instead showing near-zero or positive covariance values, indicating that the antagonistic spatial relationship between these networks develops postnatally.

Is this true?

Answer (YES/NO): YES